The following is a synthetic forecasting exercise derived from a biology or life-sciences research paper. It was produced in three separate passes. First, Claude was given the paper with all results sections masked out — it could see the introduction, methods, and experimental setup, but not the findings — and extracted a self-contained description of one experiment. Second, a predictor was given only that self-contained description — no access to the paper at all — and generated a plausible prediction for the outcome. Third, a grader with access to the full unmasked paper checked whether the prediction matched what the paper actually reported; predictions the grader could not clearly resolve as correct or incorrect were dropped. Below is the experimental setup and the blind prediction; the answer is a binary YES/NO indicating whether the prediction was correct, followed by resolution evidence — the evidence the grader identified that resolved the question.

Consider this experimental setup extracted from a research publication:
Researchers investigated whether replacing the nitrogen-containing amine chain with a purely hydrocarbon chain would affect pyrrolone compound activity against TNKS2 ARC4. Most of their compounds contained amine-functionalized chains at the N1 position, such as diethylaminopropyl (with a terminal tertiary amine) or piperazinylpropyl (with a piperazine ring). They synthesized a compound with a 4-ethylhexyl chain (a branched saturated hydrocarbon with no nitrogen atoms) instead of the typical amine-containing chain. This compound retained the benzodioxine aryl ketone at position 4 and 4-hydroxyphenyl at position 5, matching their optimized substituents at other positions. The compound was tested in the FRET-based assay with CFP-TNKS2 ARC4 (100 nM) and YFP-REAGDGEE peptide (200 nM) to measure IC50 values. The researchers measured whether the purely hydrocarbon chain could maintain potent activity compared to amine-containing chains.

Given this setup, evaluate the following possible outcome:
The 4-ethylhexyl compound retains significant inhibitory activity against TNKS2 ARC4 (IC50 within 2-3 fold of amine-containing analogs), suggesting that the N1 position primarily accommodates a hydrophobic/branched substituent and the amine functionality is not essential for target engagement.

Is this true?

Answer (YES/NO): YES